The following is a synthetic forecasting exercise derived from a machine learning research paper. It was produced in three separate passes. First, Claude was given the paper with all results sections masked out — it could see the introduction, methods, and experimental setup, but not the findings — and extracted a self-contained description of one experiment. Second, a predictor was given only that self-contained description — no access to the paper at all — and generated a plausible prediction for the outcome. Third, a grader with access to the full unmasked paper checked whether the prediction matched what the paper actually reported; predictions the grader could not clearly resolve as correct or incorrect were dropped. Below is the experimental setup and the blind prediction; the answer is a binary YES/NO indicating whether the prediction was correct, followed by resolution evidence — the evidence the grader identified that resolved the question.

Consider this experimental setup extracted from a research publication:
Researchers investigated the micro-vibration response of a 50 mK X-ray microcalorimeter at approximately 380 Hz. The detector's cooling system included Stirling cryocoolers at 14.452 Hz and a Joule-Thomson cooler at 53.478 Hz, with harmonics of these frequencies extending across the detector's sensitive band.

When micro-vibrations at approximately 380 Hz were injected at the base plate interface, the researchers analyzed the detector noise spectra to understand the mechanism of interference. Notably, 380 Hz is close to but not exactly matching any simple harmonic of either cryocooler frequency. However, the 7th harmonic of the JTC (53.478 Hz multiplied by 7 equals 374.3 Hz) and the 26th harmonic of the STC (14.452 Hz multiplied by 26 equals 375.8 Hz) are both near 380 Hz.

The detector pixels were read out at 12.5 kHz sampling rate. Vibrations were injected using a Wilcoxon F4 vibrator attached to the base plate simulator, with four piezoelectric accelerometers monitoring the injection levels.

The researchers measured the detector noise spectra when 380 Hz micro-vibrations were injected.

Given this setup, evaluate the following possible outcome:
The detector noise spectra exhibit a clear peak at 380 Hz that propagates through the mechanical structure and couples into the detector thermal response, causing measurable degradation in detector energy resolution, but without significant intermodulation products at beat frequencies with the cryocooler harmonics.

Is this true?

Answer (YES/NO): NO